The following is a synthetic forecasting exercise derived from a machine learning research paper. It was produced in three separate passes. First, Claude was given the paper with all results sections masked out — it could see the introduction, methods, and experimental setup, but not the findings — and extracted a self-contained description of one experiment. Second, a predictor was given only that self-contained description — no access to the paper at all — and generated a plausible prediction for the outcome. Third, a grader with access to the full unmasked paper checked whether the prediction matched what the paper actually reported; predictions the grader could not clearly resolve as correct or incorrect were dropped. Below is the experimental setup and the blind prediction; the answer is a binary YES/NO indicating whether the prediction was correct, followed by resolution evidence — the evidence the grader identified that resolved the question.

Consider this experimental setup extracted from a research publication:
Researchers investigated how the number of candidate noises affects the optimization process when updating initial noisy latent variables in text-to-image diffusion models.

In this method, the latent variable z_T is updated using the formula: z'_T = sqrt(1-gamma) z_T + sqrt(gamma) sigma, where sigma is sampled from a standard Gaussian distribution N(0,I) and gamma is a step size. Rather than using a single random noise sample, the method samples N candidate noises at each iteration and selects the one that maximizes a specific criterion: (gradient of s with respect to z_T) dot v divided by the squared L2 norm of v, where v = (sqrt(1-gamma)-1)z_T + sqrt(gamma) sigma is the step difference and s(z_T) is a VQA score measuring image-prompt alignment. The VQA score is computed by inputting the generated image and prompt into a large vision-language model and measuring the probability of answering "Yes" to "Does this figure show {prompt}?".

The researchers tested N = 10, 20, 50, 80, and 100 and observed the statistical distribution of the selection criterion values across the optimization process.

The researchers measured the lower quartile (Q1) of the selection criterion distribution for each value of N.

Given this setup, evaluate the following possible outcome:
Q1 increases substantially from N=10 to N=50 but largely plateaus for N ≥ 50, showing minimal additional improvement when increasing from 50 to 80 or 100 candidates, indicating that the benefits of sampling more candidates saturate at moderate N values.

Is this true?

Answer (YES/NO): NO